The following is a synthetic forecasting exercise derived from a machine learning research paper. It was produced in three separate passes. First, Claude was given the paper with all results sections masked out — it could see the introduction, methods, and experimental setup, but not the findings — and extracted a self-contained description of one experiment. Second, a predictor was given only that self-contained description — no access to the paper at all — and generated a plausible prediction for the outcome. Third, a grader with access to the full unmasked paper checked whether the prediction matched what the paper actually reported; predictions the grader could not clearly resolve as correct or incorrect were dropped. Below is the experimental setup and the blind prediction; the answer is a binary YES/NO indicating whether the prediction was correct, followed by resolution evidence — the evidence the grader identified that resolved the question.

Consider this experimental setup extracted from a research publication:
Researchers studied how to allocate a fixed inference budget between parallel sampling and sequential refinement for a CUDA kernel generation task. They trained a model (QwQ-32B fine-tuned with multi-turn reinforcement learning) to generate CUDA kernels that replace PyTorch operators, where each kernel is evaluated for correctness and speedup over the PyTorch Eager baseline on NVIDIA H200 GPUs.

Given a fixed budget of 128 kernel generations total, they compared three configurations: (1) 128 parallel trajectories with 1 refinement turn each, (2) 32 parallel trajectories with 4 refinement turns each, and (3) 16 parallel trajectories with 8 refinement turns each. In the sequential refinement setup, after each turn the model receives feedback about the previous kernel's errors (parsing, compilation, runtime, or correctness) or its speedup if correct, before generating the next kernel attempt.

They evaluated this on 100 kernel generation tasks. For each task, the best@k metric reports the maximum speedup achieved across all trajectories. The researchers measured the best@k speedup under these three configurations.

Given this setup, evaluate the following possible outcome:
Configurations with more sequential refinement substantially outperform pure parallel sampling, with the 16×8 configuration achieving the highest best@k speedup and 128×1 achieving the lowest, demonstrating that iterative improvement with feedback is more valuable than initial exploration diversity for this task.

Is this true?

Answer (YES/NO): YES